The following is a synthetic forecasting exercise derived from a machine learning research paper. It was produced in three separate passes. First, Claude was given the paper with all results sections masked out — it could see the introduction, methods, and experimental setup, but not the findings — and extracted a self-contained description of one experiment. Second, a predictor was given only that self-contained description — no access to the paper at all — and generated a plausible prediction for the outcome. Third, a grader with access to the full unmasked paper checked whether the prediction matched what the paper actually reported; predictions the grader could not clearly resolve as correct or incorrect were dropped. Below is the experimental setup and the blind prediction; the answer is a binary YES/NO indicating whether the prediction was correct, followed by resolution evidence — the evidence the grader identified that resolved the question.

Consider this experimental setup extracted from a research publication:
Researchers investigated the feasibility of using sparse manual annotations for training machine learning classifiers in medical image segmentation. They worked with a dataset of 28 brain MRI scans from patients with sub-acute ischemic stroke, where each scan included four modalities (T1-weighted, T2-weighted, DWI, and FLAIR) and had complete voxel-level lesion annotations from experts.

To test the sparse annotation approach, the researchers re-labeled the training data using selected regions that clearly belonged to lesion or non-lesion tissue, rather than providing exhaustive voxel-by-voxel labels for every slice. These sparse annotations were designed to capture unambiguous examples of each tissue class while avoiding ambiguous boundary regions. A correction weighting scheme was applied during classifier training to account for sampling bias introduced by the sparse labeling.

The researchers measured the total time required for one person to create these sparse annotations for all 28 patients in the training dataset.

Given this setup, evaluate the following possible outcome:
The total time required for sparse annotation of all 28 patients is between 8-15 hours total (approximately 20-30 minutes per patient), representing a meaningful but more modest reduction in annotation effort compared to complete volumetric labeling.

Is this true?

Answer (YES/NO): NO